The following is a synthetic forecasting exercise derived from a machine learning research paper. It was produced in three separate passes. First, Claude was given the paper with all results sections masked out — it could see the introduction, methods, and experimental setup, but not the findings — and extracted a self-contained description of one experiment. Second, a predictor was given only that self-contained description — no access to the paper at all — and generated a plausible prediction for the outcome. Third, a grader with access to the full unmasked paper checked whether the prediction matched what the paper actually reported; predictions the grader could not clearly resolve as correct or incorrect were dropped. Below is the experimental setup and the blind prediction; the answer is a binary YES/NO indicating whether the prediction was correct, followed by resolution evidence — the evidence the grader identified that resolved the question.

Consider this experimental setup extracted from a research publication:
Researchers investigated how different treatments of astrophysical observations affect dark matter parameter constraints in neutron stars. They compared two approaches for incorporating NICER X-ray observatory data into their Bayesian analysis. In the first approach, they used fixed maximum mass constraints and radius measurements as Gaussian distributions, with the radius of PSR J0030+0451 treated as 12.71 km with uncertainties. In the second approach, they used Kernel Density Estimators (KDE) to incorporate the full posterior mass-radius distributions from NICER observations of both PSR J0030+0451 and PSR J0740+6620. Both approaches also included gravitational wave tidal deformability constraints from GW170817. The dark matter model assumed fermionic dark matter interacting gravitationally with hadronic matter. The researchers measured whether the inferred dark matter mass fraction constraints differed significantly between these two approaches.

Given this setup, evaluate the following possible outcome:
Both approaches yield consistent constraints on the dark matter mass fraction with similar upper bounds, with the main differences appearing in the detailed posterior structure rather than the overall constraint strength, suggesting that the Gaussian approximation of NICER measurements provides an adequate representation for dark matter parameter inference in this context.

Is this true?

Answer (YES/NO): YES